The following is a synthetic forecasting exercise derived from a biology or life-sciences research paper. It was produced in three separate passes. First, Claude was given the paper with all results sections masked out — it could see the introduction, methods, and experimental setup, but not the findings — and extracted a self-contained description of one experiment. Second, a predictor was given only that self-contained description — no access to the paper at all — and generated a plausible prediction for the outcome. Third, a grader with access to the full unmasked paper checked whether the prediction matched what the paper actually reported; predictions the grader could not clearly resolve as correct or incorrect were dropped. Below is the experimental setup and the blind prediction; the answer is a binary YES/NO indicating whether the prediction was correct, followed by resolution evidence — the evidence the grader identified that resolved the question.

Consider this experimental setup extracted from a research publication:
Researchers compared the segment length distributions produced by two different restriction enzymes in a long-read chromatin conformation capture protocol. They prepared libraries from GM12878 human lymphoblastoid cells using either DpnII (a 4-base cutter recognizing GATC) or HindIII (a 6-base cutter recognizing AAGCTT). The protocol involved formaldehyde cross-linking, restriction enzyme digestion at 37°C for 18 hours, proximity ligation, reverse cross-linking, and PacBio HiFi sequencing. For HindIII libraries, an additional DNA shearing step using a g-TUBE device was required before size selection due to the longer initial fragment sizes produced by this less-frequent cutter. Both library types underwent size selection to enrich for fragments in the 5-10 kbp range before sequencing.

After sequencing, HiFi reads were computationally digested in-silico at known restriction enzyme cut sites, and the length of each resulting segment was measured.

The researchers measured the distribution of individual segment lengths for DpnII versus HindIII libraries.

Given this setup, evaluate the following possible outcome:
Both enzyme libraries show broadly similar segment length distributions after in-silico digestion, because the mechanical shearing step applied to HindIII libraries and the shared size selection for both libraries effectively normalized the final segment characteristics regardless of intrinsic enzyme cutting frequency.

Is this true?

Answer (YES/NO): NO